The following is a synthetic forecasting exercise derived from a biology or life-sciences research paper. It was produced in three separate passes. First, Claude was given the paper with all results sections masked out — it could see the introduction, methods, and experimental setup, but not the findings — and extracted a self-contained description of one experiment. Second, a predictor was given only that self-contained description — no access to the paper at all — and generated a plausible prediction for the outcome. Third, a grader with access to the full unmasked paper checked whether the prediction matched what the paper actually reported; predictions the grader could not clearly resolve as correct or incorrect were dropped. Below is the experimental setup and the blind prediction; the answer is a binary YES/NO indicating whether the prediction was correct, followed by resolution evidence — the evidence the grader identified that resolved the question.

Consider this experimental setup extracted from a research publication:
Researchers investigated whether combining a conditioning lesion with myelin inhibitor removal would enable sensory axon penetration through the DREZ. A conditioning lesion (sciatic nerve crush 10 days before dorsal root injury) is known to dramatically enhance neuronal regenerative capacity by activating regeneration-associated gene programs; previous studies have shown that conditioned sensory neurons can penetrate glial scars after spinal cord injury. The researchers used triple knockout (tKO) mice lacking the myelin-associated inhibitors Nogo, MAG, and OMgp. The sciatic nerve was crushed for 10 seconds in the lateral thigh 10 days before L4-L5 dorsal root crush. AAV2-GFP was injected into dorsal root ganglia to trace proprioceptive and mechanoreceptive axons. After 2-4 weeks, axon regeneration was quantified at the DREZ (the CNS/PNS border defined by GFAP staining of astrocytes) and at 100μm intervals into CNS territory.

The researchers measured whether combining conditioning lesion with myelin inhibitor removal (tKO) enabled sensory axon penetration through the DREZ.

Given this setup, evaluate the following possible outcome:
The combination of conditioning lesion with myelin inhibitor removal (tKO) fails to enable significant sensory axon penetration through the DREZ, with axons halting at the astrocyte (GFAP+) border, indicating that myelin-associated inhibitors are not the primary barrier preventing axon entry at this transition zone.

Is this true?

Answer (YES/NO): YES